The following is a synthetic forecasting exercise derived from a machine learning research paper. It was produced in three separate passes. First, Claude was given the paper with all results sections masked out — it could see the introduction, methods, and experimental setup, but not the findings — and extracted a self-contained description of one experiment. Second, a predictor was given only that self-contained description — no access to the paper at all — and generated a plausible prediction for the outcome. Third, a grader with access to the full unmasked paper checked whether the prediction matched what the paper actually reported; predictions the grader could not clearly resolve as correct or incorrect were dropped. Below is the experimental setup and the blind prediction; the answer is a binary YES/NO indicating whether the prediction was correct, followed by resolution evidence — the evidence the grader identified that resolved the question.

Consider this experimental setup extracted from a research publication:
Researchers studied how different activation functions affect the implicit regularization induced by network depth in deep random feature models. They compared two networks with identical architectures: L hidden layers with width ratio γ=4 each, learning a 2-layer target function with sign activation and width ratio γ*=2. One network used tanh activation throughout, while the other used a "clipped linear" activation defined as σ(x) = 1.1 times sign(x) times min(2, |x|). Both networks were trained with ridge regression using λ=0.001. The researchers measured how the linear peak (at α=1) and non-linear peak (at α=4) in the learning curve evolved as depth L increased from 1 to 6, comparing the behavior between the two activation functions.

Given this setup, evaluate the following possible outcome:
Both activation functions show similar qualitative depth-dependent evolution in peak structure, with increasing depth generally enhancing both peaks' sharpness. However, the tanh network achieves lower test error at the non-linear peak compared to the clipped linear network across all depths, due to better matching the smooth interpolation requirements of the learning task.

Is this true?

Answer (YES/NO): NO